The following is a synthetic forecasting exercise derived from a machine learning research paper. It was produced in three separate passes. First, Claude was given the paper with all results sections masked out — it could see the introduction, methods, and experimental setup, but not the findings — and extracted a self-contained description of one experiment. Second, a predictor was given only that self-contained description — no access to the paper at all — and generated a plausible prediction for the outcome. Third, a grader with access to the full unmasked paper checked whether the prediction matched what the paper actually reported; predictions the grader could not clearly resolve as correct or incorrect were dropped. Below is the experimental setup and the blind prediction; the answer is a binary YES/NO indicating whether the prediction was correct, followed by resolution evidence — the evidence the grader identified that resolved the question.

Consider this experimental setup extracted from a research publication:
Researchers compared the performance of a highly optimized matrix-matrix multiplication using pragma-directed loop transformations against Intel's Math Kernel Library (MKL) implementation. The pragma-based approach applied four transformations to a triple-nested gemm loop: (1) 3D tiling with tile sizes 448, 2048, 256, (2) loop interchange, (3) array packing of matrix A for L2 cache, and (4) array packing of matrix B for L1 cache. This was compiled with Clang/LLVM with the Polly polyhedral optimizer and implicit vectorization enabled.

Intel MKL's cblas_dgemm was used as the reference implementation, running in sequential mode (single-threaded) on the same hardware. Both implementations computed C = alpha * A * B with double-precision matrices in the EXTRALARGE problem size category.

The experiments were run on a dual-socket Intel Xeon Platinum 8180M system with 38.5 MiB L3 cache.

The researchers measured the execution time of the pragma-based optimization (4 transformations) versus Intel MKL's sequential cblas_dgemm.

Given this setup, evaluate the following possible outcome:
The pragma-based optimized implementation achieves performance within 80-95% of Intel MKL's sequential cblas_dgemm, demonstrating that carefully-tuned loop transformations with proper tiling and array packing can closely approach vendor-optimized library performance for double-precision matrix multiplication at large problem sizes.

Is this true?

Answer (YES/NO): NO